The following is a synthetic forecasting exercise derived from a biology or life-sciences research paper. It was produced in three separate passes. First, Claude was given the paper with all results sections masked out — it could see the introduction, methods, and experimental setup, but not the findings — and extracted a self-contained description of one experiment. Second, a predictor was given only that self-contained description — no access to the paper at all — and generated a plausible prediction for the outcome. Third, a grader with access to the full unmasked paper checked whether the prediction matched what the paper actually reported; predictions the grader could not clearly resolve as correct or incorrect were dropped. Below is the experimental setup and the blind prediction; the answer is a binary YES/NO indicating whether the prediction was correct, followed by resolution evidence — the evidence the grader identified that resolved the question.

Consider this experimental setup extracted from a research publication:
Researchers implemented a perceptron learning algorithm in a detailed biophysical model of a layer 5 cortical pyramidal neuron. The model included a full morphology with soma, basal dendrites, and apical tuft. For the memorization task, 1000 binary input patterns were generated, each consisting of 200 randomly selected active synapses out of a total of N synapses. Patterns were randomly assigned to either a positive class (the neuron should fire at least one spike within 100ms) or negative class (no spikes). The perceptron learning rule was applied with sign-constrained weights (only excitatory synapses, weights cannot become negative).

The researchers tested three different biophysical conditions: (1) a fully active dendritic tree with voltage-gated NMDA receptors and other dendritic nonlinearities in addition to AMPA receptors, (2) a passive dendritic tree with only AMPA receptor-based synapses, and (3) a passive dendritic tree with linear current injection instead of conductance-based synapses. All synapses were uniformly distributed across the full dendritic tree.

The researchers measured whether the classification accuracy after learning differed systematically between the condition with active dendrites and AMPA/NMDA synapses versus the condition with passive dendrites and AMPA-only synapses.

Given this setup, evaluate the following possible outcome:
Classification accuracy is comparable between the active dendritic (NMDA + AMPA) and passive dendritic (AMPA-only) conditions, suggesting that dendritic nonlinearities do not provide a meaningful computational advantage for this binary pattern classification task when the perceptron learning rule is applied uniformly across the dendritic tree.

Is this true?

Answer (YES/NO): YES